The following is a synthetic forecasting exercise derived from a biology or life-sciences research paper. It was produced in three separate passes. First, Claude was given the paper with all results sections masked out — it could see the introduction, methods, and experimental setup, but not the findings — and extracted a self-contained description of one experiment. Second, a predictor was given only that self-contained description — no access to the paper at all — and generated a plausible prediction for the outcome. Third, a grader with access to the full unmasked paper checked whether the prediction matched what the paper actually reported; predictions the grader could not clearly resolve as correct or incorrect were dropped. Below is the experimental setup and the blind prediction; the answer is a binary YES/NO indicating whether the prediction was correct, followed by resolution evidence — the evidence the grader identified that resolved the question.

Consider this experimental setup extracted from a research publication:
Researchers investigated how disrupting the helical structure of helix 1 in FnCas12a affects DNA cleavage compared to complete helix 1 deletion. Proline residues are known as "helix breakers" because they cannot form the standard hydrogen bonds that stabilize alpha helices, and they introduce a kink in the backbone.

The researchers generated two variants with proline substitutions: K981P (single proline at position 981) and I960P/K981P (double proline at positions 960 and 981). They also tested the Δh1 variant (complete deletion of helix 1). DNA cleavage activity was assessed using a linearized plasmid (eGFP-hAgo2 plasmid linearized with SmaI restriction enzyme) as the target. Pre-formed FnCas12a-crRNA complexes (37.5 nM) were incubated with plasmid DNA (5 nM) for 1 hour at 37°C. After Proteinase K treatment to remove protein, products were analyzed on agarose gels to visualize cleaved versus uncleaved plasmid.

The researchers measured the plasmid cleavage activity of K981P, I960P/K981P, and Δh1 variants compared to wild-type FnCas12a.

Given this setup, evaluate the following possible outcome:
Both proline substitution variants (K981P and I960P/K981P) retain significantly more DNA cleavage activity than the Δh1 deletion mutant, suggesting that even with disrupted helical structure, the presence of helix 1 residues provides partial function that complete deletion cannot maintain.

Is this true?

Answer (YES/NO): NO